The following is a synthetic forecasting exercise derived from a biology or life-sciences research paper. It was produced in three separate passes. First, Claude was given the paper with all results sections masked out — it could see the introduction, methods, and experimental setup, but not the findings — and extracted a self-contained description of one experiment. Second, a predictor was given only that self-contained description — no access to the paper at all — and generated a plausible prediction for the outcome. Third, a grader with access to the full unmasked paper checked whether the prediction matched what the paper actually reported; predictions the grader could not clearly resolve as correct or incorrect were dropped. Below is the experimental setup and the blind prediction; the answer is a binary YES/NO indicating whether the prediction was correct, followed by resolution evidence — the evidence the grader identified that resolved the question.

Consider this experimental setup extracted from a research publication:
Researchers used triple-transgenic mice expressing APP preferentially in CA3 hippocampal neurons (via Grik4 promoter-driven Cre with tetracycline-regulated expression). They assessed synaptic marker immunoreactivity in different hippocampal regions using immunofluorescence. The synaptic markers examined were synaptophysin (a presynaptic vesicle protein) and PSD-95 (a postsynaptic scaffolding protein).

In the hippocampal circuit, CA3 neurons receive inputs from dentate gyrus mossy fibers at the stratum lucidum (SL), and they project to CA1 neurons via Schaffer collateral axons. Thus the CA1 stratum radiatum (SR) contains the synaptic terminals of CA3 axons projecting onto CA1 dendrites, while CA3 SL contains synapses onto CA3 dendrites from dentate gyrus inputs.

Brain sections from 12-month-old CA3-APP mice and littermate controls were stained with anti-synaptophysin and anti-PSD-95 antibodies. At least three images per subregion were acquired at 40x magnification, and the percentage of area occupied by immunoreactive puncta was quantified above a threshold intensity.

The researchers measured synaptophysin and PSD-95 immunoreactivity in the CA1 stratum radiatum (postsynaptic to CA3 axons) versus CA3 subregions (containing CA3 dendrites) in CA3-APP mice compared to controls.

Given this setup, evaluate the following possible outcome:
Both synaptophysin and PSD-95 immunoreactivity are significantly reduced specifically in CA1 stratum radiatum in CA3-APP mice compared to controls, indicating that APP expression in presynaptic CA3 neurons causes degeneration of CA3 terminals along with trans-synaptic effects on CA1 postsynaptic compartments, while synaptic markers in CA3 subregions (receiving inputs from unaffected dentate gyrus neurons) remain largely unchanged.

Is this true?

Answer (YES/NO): NO